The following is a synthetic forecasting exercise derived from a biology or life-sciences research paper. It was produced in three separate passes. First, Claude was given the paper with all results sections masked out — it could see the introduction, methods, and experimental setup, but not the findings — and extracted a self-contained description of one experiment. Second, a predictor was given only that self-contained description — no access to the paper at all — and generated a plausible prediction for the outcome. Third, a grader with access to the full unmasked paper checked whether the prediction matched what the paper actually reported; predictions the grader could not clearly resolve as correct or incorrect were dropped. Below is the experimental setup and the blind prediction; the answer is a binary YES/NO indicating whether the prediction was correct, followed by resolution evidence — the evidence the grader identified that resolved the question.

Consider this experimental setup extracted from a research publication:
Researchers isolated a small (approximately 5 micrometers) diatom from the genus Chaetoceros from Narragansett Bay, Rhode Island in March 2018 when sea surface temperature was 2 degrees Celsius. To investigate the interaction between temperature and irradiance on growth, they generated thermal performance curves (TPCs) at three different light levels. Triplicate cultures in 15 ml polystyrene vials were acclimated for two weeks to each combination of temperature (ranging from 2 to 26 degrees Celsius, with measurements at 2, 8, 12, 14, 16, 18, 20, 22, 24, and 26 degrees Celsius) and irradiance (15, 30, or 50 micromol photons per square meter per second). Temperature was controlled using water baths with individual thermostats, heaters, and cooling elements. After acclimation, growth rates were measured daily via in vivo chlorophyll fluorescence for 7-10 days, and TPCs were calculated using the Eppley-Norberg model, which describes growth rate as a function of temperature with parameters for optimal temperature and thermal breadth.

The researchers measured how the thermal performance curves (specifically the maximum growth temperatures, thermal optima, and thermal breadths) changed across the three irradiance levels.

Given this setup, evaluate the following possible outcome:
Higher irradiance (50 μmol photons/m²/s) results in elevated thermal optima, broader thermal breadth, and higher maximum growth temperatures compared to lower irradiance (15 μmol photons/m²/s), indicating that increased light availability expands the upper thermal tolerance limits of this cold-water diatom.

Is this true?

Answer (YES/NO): NO